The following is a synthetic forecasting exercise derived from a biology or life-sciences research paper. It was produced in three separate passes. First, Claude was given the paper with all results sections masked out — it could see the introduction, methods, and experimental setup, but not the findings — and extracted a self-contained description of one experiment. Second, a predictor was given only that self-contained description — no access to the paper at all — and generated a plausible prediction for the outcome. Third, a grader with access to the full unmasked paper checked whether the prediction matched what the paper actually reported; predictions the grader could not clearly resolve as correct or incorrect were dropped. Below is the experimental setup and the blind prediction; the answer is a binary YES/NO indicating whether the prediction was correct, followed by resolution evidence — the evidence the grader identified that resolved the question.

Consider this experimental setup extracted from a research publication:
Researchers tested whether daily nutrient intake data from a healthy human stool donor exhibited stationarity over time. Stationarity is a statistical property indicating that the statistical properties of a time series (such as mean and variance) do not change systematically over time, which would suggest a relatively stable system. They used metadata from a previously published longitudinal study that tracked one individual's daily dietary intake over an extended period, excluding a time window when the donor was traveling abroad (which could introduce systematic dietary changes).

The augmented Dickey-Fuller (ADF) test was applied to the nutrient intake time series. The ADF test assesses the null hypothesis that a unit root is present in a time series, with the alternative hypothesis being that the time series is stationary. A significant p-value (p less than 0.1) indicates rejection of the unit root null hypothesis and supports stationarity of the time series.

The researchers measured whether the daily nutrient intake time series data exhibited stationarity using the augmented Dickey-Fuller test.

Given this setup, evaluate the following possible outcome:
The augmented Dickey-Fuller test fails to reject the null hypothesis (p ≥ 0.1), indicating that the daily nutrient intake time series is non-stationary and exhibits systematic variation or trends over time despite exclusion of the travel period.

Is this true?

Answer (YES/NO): NO